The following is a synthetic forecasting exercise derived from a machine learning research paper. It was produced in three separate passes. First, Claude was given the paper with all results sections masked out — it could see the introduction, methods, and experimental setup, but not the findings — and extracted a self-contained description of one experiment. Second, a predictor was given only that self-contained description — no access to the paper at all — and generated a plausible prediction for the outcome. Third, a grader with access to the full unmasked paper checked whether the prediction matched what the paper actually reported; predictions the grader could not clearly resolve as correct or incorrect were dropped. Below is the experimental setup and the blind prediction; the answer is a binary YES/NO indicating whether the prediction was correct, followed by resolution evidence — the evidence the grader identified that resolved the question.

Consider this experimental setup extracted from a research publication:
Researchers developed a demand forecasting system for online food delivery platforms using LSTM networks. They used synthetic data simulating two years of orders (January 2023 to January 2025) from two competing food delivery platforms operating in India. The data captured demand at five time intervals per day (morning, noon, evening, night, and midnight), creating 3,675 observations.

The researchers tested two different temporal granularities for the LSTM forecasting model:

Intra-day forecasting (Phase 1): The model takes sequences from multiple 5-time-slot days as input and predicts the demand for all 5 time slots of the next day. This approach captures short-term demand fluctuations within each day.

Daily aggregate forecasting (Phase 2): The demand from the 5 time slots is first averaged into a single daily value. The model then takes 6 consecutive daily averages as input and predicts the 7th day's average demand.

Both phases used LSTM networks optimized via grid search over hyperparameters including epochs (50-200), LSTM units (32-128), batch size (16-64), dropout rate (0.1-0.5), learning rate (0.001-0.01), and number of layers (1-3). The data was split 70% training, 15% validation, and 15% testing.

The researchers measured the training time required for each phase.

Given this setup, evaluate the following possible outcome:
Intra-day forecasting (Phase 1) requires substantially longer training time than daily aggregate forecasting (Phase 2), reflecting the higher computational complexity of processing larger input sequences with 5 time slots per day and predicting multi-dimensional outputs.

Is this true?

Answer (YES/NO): YES